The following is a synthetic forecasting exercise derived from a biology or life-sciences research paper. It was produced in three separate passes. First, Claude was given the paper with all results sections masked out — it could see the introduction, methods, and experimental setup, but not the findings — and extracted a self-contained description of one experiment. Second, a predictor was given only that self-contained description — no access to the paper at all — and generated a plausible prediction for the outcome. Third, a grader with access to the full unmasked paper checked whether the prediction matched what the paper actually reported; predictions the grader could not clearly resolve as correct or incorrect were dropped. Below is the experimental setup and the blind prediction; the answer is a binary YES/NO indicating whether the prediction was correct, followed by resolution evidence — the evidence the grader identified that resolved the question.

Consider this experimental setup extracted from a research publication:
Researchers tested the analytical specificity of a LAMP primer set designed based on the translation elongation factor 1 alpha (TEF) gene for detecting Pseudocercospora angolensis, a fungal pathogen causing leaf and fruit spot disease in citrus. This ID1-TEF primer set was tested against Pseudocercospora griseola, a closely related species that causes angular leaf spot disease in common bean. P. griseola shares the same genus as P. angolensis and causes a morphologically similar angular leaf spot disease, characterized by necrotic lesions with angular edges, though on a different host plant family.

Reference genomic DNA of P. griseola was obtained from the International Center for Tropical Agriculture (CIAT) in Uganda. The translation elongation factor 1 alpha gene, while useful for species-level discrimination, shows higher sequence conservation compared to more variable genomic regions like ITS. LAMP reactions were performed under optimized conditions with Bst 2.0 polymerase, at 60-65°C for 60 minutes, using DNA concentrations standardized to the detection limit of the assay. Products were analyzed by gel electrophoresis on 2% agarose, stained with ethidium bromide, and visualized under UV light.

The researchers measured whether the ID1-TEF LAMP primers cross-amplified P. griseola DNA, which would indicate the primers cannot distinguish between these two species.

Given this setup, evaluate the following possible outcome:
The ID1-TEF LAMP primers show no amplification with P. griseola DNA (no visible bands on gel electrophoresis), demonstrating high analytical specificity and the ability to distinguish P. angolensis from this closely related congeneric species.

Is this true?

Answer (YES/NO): NO